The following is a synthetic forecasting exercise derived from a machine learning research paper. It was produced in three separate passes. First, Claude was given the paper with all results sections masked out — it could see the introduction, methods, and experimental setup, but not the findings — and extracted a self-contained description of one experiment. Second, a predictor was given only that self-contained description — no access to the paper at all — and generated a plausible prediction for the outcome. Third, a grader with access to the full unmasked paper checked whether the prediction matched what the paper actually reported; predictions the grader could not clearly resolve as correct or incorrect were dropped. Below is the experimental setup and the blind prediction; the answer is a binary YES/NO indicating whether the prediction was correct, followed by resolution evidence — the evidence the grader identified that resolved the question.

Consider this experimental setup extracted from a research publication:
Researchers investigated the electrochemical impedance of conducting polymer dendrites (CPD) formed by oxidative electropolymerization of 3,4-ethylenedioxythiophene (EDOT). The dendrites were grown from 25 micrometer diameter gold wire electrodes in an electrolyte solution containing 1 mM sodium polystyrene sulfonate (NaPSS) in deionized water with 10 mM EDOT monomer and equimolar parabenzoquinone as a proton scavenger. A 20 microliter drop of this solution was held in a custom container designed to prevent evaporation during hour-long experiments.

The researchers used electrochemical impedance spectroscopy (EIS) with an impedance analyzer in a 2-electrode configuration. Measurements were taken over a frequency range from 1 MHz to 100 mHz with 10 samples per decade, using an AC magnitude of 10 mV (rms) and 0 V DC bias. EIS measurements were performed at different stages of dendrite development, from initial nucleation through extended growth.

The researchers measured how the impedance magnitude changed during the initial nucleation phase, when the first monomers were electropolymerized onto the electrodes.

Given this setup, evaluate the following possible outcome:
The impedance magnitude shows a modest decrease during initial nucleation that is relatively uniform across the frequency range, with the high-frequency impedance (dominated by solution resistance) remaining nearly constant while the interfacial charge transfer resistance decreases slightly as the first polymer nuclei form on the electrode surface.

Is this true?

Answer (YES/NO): NO